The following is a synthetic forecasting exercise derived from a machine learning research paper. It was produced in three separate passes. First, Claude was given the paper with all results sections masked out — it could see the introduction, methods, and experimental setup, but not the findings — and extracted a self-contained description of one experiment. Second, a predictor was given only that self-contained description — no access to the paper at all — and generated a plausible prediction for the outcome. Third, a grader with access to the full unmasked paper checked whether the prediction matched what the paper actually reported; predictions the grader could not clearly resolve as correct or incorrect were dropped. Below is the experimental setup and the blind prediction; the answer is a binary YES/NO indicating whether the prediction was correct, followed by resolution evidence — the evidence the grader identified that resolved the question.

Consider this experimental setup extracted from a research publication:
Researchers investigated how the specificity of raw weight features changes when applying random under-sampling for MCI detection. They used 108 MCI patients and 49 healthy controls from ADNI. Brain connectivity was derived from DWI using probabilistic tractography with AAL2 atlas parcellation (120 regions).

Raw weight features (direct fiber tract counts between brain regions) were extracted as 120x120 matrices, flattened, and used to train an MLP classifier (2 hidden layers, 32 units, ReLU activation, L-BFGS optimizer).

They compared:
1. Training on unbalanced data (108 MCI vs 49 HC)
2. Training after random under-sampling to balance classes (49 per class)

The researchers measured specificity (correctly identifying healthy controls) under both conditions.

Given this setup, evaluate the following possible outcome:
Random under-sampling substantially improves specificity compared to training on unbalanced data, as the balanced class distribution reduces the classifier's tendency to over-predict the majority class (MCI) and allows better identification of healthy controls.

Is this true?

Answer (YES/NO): YES